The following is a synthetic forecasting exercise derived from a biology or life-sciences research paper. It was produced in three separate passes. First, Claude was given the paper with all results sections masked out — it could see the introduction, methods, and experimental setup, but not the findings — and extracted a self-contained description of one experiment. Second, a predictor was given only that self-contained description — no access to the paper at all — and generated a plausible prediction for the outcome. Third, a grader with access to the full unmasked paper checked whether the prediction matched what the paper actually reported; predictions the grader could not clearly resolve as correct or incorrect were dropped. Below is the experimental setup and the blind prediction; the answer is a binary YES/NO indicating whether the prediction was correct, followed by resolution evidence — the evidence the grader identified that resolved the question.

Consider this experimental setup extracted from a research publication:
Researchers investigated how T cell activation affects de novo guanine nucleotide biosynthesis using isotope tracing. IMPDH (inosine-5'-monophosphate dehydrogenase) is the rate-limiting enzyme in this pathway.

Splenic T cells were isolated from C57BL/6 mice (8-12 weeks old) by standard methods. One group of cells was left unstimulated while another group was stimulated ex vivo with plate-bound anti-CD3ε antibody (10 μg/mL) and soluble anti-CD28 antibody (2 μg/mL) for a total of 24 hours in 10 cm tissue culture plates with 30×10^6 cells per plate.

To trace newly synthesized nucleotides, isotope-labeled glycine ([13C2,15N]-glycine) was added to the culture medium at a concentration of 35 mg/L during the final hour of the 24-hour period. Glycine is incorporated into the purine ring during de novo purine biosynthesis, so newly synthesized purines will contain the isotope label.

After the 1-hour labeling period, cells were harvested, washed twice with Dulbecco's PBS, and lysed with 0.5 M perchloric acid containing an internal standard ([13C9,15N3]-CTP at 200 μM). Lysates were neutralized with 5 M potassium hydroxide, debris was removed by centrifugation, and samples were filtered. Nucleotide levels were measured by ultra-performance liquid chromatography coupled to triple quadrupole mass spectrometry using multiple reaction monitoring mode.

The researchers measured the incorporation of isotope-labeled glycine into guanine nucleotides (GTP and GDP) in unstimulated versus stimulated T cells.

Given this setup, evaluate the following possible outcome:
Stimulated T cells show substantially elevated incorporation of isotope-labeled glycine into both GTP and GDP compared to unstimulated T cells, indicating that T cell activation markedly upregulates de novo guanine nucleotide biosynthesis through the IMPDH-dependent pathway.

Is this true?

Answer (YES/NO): YES